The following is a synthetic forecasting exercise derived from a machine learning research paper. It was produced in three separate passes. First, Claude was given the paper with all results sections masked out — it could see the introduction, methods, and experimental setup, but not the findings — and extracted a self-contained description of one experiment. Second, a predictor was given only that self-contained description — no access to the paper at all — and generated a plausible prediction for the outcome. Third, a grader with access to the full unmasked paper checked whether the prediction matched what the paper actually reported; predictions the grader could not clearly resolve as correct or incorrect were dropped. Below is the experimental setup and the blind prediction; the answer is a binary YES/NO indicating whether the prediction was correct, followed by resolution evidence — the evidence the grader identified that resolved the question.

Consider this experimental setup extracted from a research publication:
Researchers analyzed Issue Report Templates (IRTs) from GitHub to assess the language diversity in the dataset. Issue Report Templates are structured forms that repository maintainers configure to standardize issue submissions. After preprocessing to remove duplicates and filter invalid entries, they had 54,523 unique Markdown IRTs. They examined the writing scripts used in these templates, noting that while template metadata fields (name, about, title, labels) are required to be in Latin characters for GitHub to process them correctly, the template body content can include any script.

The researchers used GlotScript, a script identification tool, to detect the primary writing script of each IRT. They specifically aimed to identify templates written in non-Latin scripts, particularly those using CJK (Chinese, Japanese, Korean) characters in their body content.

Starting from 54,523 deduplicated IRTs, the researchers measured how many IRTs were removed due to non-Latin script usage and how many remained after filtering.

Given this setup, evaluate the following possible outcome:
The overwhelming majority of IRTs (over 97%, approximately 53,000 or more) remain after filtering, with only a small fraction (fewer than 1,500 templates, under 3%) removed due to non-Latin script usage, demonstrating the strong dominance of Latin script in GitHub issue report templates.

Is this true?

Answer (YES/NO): NO